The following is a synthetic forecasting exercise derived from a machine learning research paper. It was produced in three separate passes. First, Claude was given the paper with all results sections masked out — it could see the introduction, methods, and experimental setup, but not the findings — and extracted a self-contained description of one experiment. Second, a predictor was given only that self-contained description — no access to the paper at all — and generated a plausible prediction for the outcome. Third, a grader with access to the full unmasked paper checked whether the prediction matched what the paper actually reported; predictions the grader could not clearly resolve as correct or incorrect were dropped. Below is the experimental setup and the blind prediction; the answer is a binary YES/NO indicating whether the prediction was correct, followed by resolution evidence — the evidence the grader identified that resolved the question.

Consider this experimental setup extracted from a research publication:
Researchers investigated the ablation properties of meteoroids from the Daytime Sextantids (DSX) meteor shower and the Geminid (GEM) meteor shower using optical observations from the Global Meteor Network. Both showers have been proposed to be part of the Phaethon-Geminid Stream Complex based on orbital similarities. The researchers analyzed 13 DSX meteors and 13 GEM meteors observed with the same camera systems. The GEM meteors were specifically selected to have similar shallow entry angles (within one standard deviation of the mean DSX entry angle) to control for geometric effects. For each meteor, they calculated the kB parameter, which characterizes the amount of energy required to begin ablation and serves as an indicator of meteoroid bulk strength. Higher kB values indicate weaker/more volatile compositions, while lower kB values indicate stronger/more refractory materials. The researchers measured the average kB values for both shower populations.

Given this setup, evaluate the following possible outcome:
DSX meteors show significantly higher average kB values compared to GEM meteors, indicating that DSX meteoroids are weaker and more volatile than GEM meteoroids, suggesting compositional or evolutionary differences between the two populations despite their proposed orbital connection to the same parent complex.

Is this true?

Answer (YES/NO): NO